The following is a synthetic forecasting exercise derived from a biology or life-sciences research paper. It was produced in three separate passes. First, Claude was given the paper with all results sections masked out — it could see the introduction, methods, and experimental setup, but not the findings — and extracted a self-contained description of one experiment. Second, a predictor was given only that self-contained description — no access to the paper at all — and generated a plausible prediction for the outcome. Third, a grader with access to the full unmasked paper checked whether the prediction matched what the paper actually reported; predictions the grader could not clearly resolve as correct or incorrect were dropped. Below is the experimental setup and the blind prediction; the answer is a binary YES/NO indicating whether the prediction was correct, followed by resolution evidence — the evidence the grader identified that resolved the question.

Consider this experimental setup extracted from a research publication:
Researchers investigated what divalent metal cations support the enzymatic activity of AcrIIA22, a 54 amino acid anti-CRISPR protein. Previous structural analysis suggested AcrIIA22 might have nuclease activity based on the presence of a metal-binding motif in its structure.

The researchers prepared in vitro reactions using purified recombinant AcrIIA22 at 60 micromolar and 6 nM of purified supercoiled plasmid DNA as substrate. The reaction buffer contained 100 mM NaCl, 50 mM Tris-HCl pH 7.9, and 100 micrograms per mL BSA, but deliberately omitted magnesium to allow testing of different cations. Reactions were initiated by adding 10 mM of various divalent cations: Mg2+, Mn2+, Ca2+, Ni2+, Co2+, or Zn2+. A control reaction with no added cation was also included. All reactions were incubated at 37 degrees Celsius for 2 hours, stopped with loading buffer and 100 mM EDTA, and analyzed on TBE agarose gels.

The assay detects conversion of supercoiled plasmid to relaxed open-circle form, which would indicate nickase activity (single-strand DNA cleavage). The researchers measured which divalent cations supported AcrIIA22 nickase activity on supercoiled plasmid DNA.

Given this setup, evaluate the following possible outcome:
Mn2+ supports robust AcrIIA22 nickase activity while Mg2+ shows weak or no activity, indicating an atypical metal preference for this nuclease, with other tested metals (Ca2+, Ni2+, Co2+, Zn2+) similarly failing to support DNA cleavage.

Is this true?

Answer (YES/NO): NO